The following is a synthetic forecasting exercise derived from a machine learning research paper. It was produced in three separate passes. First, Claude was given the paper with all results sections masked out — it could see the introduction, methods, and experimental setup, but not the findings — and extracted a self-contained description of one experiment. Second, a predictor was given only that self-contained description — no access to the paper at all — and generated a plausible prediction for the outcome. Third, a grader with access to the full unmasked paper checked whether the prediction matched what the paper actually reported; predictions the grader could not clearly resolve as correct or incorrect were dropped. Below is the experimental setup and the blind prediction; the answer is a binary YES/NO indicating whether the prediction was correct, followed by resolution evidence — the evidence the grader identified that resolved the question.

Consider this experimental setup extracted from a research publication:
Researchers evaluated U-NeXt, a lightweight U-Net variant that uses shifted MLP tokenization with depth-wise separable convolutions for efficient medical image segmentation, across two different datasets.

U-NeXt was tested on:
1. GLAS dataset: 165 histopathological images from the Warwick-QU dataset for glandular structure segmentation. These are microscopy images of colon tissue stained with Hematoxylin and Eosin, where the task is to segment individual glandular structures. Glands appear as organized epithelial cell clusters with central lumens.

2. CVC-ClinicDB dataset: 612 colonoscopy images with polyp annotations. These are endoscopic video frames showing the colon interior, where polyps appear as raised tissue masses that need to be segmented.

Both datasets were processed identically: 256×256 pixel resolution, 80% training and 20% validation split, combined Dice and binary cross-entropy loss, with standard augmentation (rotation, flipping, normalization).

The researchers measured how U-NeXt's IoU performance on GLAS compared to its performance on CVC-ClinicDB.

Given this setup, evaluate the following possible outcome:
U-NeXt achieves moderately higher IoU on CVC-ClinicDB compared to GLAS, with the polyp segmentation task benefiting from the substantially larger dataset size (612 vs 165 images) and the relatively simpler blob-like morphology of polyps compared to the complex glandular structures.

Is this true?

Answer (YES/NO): NO